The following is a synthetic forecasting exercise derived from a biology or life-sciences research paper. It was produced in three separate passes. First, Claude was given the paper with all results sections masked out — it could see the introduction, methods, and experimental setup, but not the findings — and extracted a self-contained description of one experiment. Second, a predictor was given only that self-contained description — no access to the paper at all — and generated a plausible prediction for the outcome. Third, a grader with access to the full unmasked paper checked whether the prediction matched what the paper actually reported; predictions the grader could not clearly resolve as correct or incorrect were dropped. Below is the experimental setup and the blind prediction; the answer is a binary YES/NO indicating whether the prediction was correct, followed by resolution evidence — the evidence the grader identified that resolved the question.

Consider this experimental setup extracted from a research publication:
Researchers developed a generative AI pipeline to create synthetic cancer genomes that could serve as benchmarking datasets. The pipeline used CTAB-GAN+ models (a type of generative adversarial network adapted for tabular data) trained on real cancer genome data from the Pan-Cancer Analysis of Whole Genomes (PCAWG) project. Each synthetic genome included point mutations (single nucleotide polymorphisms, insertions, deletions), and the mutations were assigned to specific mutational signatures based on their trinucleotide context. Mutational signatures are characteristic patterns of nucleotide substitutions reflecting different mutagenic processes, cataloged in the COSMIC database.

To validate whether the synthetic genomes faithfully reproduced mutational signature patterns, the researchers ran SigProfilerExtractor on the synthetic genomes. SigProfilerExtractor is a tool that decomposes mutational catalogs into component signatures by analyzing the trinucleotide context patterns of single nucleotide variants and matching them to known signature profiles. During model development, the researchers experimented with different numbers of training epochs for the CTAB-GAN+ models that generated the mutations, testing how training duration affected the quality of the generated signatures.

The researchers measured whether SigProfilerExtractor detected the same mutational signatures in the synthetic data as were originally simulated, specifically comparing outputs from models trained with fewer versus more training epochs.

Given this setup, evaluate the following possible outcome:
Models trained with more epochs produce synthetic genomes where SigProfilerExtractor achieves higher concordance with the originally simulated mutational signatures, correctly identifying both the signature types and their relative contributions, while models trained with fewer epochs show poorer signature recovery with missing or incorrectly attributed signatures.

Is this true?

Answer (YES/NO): YES